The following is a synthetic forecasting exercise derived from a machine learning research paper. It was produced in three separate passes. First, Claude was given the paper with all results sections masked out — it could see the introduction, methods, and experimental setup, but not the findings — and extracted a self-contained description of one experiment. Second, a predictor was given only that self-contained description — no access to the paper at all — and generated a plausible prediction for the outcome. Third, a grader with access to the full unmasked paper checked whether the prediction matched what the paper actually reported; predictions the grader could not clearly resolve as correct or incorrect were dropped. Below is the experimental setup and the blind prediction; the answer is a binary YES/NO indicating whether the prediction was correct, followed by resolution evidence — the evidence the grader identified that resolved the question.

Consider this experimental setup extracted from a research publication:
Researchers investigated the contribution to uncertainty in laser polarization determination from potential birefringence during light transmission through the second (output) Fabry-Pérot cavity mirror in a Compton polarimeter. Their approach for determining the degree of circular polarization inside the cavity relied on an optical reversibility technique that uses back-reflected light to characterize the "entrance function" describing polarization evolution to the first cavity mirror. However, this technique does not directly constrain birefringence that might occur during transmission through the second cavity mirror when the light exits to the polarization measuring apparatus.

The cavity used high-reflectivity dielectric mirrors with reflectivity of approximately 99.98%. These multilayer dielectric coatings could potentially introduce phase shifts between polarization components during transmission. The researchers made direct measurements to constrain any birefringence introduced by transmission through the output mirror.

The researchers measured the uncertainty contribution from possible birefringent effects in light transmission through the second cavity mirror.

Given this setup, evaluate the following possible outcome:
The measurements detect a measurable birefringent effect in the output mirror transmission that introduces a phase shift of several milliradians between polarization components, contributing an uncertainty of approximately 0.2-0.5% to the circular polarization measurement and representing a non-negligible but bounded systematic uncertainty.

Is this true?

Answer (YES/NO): NO